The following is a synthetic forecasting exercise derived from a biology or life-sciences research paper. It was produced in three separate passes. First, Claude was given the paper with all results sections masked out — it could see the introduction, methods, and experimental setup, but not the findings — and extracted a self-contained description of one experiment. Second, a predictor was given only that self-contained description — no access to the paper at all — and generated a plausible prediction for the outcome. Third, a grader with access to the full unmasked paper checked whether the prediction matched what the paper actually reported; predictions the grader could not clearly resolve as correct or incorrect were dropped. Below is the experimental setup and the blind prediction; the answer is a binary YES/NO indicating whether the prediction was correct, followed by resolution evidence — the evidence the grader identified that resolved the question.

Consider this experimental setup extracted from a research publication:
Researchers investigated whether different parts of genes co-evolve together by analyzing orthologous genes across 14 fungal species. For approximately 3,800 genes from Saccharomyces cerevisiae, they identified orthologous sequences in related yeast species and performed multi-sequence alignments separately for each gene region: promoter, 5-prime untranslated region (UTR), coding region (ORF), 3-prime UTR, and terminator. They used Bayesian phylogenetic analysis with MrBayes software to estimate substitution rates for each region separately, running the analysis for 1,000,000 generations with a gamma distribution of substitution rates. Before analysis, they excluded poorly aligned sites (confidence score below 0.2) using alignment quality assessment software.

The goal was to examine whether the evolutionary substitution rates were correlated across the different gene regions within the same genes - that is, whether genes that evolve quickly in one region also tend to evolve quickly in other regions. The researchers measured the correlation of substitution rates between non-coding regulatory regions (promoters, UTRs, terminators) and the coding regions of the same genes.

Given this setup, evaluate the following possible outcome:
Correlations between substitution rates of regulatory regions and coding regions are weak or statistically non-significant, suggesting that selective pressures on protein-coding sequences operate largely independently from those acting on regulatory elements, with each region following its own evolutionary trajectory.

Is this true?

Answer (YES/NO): NO